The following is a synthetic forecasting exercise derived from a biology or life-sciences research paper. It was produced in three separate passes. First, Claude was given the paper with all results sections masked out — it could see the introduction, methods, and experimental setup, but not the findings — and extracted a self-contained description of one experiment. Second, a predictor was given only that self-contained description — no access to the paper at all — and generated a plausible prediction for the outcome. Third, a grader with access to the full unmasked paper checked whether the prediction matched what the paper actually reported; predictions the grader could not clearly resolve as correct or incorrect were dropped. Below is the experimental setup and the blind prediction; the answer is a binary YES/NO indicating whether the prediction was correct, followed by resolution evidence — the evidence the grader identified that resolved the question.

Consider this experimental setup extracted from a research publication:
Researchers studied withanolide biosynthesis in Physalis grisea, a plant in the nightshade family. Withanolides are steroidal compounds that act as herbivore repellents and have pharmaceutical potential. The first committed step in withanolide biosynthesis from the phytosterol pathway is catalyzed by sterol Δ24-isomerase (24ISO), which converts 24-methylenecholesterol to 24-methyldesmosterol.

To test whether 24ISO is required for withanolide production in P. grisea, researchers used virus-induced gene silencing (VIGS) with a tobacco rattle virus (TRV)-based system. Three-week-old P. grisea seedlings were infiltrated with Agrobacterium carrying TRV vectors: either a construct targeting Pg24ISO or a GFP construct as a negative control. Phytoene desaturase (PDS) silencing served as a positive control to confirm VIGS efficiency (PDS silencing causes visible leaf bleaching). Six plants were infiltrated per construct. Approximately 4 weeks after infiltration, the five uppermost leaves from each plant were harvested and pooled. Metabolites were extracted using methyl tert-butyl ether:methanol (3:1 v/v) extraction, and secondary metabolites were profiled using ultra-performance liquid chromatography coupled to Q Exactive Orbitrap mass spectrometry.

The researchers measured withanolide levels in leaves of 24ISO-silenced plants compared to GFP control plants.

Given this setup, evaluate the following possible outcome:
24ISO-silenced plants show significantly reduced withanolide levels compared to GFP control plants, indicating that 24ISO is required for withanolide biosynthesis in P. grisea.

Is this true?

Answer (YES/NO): YES